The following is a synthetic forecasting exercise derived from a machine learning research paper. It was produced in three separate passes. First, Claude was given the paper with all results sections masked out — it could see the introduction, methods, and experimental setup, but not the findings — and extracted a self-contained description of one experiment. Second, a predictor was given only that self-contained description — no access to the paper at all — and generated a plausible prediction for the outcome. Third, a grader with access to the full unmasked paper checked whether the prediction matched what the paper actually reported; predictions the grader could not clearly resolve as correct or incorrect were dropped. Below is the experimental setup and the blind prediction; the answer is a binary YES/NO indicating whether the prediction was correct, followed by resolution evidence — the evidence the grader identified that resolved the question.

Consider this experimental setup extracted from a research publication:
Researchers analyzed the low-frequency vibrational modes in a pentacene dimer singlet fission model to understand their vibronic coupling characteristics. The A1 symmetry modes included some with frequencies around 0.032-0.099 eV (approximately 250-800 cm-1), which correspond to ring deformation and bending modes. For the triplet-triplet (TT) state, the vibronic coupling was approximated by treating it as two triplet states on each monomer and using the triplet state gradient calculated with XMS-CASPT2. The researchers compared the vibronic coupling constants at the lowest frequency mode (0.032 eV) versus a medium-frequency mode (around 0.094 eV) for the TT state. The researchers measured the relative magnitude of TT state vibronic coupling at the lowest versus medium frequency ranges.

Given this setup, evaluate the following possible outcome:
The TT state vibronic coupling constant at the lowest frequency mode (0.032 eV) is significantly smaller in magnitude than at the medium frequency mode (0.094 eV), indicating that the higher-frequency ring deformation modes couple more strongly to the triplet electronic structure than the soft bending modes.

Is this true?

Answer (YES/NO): YES